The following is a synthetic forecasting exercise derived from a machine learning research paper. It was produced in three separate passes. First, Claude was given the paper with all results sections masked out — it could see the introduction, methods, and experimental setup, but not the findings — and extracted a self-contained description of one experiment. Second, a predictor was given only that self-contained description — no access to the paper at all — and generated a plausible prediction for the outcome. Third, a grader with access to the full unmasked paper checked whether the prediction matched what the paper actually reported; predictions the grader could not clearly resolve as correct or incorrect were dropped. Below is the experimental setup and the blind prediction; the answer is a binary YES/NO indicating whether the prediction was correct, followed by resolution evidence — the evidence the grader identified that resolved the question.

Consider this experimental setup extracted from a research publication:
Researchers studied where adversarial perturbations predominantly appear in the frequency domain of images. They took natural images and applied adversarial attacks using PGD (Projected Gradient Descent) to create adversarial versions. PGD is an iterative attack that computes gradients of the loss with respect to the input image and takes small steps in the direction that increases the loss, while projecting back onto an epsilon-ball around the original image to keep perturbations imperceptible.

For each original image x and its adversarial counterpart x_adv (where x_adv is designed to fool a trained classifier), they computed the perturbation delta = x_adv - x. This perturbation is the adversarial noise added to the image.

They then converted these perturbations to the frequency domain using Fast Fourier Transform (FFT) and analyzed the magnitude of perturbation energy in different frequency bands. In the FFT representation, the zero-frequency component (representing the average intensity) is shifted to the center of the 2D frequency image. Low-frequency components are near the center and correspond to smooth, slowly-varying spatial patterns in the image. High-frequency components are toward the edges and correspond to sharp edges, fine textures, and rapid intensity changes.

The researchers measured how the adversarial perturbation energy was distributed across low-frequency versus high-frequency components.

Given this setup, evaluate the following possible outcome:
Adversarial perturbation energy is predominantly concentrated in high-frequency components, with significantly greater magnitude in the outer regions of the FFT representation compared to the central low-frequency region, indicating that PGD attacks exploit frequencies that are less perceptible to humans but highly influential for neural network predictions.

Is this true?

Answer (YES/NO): YES